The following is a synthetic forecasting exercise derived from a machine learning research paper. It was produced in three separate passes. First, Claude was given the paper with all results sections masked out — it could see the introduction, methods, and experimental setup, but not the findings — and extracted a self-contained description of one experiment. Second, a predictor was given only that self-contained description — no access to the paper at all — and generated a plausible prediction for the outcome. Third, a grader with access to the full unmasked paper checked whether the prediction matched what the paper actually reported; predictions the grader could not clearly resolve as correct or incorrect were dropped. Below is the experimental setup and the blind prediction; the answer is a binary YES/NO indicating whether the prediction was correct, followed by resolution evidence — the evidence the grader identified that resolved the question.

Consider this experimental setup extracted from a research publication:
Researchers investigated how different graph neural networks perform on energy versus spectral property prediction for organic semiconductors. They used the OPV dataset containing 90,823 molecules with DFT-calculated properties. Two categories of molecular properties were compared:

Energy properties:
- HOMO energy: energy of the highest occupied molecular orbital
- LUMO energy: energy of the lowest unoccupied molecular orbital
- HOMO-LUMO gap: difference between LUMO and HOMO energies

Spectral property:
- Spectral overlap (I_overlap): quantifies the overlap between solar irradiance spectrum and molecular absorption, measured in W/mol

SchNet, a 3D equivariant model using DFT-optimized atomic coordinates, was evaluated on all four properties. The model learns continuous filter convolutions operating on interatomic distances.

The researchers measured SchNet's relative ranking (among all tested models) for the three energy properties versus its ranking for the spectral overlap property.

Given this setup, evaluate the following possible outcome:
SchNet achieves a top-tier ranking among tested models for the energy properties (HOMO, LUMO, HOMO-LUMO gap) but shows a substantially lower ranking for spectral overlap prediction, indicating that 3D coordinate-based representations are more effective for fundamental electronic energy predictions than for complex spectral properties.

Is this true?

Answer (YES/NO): NO